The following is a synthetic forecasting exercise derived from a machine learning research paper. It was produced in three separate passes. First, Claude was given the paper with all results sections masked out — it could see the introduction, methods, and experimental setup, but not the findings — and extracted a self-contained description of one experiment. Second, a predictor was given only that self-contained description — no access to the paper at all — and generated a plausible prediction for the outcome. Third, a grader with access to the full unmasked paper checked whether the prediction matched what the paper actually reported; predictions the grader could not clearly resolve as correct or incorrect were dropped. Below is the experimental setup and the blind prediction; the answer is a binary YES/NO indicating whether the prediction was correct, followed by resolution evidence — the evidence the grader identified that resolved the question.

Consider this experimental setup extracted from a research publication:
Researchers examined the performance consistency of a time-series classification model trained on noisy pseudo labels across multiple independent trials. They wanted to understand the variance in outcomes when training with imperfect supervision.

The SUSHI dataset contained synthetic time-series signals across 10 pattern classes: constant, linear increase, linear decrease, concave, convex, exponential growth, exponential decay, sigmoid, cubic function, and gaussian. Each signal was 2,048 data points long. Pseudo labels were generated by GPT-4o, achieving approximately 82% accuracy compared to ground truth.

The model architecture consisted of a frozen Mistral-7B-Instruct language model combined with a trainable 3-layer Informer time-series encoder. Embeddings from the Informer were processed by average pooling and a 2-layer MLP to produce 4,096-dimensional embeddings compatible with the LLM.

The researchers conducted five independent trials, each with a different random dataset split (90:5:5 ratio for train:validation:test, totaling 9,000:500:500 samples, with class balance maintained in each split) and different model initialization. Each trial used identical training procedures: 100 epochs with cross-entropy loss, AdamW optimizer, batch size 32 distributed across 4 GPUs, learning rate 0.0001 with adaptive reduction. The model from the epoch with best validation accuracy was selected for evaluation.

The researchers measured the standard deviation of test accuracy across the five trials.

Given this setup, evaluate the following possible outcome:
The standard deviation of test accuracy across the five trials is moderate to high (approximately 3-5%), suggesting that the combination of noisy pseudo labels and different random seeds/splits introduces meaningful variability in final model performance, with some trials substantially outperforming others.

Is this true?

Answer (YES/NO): NO